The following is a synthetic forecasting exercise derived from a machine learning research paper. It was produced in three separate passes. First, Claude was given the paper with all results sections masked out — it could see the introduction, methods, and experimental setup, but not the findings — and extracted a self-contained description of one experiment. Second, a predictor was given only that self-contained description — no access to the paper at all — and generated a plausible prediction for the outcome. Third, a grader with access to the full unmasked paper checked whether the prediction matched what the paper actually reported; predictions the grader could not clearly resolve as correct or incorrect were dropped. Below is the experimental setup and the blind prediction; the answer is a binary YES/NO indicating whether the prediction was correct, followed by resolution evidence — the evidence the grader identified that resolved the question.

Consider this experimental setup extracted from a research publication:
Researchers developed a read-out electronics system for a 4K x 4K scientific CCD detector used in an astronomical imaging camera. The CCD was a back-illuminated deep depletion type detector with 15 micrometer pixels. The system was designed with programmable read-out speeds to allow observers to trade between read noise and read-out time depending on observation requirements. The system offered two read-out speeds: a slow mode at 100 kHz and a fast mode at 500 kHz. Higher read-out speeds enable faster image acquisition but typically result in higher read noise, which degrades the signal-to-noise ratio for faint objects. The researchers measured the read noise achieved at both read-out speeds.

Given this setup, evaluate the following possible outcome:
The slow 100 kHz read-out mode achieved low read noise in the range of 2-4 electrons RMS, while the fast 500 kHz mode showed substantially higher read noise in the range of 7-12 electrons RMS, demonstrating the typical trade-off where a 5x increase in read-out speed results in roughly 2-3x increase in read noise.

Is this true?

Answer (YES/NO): NO